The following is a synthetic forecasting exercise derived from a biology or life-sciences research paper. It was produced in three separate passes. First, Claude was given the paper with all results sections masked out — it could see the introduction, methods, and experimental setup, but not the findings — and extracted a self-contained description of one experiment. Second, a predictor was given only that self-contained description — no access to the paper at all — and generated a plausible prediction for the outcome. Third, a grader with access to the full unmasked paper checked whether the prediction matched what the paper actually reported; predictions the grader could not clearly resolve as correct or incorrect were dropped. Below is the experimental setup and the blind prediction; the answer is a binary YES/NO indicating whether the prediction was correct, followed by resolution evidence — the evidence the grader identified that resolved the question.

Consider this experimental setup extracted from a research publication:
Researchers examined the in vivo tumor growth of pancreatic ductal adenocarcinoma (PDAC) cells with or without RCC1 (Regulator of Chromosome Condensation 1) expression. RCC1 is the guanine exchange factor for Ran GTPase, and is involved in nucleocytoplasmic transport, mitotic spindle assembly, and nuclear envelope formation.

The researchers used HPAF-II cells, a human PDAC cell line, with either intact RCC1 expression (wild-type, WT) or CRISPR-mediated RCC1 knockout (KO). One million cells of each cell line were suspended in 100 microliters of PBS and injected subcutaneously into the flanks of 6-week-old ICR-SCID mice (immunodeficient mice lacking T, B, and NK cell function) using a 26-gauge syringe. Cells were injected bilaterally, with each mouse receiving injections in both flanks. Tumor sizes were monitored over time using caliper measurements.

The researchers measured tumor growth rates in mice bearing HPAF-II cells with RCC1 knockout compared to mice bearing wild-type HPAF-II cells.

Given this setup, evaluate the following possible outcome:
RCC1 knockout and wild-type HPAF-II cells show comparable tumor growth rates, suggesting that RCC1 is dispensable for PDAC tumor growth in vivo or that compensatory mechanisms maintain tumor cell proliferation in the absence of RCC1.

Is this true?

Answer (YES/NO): NO